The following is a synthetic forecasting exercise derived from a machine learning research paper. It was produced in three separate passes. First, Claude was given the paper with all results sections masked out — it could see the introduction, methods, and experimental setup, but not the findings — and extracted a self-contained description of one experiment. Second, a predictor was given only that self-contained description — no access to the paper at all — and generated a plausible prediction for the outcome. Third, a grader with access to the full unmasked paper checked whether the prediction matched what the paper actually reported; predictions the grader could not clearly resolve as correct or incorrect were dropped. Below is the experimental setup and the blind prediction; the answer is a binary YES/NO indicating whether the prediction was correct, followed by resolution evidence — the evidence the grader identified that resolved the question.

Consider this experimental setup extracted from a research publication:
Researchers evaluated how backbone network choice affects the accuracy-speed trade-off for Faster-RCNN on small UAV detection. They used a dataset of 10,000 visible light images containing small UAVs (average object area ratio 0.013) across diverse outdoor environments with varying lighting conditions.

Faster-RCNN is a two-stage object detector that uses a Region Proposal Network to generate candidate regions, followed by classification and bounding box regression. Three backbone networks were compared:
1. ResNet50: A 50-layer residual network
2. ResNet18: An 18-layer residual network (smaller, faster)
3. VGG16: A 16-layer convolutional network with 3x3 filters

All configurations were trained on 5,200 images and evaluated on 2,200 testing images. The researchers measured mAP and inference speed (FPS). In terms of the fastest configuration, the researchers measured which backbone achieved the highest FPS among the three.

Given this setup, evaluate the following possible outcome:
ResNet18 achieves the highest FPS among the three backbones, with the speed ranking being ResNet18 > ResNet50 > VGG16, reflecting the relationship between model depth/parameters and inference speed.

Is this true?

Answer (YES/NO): YES